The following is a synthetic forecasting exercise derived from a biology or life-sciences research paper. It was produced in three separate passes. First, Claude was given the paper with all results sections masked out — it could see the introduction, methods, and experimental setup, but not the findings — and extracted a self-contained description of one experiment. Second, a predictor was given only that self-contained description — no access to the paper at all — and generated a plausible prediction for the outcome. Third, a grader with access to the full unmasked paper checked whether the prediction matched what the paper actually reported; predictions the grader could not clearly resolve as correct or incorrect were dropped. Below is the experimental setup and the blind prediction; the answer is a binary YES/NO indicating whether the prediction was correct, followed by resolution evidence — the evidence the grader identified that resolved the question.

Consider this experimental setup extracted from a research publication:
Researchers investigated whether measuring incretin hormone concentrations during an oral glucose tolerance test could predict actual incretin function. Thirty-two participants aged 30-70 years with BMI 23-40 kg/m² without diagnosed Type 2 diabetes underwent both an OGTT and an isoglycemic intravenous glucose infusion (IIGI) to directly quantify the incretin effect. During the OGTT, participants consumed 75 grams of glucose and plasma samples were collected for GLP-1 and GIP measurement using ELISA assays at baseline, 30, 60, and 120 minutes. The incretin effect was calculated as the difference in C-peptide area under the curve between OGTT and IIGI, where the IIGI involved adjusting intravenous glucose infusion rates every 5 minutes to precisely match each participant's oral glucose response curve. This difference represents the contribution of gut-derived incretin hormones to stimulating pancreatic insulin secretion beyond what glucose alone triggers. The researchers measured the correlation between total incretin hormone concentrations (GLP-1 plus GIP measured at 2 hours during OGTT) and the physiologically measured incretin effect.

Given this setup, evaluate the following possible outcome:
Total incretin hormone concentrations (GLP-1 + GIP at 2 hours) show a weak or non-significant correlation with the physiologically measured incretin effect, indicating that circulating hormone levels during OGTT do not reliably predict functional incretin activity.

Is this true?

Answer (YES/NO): NO